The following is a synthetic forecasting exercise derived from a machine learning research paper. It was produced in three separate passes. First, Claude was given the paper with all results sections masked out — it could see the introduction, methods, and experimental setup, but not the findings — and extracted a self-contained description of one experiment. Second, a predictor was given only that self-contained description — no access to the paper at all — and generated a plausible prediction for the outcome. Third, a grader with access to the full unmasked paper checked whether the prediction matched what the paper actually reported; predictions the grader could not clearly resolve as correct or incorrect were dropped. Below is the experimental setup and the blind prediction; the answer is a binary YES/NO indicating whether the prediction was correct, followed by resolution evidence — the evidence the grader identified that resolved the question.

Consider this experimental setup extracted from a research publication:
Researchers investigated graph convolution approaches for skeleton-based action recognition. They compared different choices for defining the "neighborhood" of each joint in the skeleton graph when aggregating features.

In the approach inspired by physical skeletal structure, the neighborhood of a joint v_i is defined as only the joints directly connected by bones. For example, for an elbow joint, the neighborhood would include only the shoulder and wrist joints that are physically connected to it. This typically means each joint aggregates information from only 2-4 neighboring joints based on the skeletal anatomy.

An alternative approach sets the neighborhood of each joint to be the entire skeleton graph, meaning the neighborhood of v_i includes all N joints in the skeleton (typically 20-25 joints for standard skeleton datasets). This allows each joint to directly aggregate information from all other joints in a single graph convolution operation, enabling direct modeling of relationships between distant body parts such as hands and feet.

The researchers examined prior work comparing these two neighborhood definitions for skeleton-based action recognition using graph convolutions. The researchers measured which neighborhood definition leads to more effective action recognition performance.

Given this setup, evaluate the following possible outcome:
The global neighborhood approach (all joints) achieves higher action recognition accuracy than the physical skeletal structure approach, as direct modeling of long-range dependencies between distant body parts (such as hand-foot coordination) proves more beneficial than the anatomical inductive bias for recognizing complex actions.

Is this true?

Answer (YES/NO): YES